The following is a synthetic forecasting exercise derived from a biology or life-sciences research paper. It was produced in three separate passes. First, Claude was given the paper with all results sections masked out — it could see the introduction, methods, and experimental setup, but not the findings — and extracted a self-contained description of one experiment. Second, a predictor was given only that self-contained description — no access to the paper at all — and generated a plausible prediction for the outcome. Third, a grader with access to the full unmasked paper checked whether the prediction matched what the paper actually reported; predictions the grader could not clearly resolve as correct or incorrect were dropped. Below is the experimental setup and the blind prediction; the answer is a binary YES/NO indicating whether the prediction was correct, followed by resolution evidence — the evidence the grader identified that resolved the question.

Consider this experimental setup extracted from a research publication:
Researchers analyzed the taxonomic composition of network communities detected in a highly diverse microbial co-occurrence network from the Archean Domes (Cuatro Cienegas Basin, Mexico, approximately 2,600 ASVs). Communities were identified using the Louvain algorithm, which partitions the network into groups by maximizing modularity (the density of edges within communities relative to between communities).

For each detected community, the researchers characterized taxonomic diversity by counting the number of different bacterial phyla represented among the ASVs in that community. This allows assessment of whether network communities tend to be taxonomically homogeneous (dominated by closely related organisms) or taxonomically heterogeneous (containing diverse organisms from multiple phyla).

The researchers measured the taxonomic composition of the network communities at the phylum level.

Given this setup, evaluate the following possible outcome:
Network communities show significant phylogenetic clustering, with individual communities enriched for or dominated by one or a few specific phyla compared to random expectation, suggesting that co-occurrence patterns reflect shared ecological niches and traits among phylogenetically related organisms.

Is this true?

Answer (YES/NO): NO